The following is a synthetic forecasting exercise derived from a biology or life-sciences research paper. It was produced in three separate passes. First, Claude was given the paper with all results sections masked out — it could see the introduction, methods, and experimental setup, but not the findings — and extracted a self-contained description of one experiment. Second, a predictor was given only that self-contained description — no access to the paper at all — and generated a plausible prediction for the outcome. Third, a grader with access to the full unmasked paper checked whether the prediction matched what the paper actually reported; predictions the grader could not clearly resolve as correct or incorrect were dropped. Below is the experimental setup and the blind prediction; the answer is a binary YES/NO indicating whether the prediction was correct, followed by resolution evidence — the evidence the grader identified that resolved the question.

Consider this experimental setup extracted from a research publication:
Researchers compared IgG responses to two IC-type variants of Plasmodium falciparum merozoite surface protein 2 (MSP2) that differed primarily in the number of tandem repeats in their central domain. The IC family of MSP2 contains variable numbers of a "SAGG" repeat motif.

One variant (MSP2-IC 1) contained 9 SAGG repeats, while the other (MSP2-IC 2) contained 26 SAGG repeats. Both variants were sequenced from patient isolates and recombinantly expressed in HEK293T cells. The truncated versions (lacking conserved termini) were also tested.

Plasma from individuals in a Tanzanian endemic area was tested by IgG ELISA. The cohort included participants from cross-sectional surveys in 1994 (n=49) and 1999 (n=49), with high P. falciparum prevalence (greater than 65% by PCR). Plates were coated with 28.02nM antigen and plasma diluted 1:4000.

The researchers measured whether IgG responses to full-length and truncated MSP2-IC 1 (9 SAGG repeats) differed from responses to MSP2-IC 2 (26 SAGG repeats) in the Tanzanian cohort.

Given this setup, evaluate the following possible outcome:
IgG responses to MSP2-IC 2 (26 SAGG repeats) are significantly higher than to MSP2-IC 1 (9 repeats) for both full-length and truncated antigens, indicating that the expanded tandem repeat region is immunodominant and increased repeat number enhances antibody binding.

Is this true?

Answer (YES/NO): NO